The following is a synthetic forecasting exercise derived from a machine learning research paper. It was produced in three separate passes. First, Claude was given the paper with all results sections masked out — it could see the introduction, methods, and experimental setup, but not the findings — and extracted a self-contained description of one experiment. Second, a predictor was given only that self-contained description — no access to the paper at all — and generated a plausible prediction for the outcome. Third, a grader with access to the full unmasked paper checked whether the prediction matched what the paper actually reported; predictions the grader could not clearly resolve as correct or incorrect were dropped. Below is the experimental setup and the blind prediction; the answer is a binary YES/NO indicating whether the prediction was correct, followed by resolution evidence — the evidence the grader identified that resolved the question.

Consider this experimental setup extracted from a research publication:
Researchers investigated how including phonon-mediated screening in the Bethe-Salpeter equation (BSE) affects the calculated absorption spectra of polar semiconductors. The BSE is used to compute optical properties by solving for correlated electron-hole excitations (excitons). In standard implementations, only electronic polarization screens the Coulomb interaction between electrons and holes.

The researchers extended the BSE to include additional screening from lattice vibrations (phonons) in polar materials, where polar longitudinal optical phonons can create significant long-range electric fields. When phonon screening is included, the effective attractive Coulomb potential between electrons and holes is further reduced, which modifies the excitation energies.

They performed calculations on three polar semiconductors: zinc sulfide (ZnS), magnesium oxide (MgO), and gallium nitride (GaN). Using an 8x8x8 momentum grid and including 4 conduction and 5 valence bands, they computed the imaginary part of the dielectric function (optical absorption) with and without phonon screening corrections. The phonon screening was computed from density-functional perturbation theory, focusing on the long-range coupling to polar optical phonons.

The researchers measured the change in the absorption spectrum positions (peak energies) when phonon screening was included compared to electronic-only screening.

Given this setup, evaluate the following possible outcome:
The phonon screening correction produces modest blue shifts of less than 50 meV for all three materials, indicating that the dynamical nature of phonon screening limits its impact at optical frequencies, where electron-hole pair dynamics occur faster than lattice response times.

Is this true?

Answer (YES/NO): NO